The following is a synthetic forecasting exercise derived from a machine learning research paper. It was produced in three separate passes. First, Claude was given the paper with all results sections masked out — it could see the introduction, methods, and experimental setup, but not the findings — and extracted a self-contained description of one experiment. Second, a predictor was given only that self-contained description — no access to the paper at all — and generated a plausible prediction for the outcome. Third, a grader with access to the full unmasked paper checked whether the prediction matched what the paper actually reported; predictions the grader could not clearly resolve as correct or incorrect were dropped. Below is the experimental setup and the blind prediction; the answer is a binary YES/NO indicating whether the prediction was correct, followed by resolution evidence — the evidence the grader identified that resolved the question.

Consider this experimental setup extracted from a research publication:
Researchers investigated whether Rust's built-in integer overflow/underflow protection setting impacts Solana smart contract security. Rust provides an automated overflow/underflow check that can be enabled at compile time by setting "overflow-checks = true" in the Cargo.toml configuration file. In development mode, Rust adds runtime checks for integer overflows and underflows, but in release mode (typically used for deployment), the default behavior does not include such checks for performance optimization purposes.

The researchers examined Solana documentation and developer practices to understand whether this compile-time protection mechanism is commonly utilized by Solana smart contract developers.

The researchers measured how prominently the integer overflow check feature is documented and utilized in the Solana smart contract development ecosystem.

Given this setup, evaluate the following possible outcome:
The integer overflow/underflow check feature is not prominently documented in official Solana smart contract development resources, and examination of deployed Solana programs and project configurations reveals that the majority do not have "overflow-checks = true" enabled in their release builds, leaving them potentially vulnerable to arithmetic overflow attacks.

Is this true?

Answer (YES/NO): NO